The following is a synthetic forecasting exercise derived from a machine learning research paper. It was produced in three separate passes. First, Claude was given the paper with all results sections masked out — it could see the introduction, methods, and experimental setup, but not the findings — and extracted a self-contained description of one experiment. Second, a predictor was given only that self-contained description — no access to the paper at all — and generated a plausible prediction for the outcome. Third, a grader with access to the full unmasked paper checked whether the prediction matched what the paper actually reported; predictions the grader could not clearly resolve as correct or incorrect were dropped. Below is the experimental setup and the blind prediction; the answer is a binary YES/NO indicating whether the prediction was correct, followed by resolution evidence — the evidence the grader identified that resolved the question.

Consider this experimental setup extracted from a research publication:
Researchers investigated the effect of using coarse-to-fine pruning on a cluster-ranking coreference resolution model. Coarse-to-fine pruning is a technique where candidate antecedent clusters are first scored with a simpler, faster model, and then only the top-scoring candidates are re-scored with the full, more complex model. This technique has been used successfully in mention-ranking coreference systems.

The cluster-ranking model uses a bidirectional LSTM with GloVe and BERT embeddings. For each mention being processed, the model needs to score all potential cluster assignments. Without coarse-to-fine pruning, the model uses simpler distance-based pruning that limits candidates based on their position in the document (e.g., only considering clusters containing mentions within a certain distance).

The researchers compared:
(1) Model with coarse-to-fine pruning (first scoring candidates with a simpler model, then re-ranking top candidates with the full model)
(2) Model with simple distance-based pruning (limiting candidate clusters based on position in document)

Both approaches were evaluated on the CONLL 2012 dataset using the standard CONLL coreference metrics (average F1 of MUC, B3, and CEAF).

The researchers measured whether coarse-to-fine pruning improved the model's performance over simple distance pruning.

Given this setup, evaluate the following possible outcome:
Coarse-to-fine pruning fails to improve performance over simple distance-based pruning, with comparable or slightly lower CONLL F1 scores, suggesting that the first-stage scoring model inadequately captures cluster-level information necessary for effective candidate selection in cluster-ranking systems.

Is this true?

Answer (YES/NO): YES